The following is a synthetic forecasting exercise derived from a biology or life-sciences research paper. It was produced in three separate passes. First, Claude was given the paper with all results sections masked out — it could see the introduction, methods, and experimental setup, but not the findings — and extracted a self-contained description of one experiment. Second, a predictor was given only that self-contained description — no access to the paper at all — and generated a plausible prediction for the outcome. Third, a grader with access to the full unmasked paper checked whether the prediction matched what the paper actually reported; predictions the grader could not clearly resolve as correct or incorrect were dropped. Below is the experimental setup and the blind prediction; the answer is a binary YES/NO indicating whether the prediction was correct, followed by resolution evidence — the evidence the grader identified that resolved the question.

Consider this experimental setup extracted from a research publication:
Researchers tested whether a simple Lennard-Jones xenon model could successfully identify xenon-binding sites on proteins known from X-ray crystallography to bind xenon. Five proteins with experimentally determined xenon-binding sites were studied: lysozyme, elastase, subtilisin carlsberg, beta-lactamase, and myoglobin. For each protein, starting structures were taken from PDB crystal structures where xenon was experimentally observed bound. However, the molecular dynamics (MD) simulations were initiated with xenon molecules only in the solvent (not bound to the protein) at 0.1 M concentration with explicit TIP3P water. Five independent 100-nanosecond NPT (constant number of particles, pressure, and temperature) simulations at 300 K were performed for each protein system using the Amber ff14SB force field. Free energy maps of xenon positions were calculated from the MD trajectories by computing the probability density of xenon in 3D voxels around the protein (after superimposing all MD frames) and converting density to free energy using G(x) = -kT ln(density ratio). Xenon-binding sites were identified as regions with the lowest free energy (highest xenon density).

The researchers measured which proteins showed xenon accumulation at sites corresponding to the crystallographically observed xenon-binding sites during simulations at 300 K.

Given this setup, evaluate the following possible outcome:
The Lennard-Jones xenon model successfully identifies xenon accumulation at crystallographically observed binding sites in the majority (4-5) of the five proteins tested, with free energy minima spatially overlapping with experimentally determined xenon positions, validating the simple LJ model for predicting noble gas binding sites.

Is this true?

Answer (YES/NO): NO